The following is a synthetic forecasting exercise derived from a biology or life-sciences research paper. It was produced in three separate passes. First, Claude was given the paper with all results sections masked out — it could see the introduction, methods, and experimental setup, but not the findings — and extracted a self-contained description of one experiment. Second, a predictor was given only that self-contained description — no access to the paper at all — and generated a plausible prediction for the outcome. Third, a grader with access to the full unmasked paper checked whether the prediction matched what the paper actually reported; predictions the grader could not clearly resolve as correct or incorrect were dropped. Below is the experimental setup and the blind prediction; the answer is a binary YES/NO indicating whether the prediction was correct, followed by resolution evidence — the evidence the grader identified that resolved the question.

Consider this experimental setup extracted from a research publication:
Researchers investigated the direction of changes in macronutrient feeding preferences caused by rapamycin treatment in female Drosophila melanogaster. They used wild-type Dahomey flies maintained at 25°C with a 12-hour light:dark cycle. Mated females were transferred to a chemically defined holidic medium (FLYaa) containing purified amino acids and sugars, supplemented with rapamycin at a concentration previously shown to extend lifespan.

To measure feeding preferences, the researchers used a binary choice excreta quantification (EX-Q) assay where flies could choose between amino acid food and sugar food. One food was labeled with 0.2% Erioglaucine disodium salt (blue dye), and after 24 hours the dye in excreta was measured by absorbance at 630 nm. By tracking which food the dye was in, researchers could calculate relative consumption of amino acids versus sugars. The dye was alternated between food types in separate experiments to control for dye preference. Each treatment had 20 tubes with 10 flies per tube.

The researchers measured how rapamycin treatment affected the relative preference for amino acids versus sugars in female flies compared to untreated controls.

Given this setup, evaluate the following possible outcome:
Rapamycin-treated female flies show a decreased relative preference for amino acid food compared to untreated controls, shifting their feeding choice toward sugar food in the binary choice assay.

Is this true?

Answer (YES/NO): YES